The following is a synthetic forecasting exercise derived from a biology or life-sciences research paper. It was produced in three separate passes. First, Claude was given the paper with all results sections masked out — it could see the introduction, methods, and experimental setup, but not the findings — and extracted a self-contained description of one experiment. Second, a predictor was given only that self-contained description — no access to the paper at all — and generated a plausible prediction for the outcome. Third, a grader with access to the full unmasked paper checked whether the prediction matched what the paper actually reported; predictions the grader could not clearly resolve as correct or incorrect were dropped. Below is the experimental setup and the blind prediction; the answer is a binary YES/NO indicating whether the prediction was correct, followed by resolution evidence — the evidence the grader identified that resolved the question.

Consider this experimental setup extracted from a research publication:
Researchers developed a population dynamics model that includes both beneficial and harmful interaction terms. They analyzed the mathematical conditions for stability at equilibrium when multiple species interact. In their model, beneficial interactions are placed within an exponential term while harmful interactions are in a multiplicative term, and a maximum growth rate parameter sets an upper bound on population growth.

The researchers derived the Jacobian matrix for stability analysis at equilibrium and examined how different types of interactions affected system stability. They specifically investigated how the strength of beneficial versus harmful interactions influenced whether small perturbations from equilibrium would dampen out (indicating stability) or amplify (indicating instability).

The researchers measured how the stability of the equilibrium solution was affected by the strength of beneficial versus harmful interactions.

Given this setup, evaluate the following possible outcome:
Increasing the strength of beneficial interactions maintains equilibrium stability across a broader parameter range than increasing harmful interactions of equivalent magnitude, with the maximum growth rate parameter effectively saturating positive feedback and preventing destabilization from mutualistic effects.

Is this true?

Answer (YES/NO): NO